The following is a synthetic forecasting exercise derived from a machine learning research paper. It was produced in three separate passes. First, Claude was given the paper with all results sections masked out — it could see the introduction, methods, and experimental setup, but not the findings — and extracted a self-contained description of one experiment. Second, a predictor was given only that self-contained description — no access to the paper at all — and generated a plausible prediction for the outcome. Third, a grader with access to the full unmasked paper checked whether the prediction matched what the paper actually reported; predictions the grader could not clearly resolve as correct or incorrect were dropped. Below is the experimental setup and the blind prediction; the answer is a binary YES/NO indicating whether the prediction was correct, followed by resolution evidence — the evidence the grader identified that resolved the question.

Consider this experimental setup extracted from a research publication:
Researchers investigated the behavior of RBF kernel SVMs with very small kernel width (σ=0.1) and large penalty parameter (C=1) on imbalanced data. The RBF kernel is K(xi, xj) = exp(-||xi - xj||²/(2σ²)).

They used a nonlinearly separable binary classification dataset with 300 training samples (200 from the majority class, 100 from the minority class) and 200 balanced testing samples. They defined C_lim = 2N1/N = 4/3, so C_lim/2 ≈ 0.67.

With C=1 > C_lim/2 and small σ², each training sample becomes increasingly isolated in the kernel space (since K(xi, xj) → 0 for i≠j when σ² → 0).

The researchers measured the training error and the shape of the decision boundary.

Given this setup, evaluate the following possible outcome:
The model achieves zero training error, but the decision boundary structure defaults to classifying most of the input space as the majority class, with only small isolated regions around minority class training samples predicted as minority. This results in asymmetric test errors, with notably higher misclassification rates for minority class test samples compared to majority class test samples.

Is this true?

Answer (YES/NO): YES